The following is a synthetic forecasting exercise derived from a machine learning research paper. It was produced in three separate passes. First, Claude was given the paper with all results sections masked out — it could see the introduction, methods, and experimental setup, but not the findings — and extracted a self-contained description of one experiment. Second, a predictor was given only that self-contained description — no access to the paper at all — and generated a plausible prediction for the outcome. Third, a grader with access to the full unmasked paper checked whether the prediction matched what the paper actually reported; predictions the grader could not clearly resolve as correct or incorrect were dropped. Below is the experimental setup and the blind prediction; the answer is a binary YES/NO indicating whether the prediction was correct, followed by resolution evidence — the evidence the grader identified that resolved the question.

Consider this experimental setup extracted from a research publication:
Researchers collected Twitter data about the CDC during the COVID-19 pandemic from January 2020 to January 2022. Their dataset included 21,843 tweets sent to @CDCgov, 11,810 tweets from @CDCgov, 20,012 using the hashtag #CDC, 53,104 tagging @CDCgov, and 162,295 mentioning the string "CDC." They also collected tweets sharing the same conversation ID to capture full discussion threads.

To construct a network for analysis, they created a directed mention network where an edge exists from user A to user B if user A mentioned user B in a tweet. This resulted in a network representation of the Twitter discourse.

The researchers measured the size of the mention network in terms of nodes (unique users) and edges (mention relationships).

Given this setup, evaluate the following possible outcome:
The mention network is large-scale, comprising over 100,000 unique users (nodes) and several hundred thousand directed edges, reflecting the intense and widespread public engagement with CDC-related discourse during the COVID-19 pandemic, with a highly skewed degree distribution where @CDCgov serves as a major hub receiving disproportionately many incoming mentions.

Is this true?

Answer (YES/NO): NO